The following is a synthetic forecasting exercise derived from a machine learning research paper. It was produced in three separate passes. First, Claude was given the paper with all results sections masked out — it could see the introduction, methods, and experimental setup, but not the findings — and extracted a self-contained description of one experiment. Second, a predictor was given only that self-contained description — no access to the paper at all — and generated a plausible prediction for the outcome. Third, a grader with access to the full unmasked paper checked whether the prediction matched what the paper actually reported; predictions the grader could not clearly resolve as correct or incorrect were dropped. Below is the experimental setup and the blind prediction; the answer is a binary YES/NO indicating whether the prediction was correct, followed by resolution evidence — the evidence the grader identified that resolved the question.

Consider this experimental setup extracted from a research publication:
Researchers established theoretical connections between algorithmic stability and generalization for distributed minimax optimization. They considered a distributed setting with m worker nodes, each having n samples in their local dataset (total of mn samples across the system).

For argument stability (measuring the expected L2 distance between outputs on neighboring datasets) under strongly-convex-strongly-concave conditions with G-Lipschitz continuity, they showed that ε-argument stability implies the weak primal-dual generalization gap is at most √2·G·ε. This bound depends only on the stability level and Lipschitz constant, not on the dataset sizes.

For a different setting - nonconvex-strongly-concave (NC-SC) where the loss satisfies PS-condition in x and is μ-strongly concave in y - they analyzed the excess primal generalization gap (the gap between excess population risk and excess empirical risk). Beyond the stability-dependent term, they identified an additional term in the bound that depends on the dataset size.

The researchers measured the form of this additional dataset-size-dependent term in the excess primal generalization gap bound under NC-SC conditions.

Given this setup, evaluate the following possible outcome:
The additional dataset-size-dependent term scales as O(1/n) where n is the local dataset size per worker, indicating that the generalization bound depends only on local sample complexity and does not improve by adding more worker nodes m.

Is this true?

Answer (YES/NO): NO